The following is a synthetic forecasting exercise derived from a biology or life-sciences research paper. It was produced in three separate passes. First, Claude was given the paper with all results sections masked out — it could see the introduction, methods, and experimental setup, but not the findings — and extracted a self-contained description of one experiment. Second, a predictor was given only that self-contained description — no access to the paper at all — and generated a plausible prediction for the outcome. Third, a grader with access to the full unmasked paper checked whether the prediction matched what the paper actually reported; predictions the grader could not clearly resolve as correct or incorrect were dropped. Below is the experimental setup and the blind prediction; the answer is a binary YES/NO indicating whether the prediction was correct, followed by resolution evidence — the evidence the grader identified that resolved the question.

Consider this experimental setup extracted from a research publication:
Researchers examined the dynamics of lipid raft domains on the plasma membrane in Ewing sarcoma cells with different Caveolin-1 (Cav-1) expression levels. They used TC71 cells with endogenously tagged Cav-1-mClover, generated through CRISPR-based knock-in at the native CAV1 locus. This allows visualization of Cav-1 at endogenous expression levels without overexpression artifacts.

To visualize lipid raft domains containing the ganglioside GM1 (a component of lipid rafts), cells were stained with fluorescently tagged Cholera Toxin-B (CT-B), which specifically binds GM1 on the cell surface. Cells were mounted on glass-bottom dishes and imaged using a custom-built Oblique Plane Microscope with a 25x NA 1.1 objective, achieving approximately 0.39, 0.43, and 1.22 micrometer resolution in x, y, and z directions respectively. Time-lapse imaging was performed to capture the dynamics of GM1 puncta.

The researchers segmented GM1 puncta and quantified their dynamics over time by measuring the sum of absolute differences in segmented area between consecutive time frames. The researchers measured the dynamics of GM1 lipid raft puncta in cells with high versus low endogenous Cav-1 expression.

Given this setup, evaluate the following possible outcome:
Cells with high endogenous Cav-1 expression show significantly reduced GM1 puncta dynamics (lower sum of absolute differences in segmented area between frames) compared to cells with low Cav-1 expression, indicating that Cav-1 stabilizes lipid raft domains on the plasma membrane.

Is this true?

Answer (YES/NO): YES